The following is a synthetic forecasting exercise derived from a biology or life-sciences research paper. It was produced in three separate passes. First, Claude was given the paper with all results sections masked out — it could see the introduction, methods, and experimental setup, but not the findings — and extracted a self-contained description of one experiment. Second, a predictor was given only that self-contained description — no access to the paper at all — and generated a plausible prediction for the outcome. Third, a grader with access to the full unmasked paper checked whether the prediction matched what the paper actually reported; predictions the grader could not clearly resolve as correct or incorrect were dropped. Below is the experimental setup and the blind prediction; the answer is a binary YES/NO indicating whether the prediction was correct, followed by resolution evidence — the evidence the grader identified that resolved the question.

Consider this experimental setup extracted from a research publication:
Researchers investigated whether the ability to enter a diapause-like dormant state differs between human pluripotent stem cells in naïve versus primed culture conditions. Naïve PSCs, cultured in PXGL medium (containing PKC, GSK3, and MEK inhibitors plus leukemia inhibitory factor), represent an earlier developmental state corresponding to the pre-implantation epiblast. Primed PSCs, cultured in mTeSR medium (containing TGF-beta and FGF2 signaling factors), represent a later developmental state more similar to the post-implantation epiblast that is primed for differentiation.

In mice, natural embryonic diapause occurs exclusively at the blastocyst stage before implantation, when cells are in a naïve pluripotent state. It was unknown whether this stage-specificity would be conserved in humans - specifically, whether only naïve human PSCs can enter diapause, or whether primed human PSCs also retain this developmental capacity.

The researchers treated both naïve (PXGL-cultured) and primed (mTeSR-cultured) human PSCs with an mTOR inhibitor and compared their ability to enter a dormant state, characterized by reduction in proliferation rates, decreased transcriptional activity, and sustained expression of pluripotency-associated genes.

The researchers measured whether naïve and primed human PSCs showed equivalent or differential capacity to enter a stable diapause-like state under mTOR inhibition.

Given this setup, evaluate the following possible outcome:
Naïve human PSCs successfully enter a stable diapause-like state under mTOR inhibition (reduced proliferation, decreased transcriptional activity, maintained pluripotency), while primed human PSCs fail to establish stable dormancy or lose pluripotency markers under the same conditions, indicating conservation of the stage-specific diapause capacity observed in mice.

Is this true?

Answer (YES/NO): YES